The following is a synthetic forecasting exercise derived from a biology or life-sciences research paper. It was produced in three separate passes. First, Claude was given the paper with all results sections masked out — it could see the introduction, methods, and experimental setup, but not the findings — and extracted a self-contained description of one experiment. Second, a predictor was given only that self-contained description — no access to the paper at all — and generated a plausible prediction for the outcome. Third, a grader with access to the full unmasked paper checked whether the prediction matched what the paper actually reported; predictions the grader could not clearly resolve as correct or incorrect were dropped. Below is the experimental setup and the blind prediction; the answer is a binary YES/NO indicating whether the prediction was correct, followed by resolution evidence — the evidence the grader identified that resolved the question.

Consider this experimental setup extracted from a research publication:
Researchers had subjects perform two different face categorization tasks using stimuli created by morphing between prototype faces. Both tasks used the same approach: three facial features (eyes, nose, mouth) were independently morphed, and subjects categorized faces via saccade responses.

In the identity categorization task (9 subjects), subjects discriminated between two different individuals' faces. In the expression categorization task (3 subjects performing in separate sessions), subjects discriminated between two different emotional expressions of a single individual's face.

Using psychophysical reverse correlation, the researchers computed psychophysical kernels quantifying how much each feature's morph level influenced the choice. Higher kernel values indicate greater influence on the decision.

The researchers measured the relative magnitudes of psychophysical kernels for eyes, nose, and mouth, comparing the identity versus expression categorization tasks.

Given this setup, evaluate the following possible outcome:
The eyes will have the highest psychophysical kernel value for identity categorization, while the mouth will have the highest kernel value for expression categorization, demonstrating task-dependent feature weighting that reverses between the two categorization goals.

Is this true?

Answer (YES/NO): YES